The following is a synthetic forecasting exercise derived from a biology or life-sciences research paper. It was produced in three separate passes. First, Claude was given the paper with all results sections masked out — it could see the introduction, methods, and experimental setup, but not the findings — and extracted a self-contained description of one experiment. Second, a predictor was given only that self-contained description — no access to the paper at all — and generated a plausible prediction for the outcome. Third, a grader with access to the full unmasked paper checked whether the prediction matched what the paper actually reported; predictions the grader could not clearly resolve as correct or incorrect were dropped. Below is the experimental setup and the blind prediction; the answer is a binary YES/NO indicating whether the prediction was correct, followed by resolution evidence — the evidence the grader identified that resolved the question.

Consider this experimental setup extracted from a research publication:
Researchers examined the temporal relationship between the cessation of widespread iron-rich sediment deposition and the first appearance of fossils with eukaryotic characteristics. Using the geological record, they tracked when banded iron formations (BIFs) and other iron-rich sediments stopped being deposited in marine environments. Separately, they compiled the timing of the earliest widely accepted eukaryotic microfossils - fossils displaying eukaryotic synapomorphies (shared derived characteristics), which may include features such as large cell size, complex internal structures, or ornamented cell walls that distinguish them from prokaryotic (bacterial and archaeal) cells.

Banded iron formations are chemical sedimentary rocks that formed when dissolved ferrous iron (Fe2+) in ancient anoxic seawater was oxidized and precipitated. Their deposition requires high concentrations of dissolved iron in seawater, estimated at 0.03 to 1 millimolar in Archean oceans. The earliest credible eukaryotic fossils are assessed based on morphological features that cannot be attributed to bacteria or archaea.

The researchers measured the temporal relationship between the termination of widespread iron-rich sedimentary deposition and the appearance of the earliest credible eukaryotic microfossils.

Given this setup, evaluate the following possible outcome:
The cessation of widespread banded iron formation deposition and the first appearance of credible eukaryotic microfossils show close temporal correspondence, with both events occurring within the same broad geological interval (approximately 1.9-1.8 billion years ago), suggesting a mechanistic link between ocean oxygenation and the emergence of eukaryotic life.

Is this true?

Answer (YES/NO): NO